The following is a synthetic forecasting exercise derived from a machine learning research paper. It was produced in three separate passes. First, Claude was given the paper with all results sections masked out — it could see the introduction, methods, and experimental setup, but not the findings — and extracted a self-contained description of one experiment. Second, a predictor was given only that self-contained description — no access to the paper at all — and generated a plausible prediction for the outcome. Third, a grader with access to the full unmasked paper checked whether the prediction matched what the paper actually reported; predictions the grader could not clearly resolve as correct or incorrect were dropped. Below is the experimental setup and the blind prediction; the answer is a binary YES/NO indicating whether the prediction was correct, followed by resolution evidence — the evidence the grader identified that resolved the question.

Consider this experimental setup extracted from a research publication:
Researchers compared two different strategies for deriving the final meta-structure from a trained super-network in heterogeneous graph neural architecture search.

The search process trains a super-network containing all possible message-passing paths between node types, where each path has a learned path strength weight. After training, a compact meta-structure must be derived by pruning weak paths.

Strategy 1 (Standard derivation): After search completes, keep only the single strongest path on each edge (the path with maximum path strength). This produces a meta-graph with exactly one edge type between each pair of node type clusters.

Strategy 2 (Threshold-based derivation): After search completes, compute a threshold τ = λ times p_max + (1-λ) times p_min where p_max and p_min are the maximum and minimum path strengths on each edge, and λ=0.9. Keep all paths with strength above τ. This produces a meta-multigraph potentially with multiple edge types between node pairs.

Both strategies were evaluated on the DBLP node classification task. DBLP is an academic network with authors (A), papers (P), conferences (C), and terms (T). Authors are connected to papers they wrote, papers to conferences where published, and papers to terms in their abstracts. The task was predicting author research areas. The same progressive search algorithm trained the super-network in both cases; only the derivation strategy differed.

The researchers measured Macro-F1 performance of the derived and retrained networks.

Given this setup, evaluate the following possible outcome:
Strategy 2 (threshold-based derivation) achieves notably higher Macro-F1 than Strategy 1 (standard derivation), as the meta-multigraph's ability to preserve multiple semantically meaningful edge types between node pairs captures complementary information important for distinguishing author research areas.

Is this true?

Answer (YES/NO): YES